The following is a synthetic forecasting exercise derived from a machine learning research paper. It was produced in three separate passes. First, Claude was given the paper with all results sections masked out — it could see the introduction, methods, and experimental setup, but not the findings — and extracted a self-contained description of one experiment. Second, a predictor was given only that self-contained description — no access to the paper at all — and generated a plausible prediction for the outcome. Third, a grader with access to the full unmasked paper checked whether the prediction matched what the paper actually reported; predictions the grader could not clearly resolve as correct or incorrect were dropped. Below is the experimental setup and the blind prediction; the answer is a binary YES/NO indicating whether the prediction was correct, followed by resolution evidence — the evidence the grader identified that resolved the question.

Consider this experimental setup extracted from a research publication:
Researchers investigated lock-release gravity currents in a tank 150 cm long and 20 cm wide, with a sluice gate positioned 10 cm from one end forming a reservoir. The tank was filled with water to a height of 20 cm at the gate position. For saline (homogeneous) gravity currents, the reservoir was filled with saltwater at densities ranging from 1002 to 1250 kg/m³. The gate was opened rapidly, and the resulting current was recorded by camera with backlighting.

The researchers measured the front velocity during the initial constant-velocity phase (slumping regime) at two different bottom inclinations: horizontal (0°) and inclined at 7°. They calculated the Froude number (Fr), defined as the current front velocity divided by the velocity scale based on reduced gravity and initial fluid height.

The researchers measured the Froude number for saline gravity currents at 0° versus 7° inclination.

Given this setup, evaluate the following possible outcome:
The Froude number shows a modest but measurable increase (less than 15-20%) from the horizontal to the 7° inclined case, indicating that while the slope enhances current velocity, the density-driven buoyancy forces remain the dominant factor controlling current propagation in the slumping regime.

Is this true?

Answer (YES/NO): NO